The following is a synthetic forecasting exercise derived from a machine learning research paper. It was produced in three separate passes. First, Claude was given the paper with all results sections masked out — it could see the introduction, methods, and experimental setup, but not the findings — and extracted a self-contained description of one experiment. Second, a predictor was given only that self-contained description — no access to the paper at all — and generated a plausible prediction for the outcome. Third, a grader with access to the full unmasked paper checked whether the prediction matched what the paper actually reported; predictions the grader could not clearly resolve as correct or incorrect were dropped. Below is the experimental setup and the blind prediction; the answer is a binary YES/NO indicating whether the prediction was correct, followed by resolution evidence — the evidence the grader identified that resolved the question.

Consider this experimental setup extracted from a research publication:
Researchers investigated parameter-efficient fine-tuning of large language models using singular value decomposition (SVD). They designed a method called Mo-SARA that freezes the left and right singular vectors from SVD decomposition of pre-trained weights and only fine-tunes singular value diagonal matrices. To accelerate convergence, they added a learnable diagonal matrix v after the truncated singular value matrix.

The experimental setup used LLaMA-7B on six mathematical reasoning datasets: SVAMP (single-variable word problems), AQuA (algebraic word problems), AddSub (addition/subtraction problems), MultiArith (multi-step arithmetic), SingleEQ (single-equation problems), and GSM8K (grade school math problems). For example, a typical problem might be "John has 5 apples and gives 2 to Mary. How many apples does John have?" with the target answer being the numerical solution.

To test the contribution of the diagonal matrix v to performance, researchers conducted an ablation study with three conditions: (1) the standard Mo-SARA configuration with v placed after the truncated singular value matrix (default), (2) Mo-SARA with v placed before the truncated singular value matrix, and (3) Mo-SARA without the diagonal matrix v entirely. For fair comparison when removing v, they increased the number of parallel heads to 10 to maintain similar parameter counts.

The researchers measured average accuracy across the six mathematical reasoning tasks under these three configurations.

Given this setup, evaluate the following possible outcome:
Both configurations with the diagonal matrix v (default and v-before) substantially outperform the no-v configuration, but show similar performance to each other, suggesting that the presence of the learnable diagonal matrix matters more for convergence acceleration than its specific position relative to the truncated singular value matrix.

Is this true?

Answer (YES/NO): YES